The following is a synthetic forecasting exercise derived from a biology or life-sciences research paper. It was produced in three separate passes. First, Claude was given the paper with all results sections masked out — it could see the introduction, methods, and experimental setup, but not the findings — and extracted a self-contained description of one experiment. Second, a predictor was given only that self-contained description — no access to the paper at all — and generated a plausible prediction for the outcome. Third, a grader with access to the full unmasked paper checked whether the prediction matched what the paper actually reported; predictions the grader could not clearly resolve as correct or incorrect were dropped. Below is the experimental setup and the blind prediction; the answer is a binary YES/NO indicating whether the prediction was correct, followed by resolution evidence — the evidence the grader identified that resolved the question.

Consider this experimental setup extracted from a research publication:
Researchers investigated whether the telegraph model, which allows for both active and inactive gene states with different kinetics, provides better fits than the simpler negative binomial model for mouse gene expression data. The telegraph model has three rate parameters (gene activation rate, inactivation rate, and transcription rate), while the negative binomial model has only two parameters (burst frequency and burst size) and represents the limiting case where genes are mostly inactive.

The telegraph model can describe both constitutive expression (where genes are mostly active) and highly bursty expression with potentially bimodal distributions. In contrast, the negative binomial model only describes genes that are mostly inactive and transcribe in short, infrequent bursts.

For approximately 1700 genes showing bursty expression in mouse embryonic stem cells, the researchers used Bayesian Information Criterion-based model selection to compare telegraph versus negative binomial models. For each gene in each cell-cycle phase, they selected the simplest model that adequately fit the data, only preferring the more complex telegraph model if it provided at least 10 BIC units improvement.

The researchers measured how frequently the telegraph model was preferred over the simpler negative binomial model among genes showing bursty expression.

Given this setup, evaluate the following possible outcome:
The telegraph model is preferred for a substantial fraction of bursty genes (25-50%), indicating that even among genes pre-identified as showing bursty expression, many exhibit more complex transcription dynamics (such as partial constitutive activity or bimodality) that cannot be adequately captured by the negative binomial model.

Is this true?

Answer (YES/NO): NO